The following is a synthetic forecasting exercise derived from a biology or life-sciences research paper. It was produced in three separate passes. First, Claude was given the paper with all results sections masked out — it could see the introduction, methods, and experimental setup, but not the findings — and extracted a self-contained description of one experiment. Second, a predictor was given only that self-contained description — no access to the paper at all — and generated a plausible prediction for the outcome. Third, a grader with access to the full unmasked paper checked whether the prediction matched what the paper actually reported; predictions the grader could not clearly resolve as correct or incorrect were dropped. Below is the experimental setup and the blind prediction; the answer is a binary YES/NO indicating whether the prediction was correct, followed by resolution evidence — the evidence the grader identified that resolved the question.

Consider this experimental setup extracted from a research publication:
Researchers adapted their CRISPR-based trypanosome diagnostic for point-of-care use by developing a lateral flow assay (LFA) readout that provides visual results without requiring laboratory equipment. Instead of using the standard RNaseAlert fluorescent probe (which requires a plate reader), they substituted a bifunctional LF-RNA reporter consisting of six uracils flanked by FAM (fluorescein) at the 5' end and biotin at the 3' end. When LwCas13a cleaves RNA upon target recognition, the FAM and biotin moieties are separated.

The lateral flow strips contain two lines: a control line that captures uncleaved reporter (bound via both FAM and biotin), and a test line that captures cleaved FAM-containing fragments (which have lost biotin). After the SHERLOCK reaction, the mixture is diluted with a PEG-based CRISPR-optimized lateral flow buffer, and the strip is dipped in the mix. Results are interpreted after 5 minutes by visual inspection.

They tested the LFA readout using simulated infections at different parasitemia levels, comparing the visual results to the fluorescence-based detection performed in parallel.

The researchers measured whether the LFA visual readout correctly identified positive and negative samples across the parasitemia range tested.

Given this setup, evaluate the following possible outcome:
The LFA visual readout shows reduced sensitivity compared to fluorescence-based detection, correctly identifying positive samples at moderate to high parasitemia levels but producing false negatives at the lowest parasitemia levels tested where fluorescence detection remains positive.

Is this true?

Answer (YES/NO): NO